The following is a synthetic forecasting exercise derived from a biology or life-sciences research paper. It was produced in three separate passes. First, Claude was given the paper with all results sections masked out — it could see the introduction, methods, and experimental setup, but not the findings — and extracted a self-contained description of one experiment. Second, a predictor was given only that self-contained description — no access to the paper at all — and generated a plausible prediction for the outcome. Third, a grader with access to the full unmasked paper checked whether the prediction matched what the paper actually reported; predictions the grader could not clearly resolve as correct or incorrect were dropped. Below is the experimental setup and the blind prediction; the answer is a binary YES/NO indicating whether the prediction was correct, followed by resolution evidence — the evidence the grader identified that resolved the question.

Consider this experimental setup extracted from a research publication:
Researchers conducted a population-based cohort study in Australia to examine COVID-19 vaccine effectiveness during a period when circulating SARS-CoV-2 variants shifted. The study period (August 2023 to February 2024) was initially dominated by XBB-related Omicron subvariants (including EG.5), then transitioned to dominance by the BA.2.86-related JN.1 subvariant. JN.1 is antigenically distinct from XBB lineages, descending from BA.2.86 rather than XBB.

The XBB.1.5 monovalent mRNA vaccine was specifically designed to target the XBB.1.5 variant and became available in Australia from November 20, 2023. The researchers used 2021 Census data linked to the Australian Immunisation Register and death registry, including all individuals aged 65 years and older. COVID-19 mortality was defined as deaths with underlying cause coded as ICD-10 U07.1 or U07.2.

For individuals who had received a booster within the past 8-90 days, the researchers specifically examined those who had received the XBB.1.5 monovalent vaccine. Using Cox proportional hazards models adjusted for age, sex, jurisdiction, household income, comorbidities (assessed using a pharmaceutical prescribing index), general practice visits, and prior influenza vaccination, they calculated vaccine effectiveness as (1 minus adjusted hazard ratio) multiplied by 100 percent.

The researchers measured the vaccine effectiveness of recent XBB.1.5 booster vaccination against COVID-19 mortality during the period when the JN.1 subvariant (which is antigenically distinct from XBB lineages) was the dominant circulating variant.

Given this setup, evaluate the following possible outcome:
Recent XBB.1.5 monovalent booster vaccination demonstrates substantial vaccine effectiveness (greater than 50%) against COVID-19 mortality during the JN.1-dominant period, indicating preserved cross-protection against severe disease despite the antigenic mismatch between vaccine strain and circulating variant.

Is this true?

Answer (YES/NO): YES